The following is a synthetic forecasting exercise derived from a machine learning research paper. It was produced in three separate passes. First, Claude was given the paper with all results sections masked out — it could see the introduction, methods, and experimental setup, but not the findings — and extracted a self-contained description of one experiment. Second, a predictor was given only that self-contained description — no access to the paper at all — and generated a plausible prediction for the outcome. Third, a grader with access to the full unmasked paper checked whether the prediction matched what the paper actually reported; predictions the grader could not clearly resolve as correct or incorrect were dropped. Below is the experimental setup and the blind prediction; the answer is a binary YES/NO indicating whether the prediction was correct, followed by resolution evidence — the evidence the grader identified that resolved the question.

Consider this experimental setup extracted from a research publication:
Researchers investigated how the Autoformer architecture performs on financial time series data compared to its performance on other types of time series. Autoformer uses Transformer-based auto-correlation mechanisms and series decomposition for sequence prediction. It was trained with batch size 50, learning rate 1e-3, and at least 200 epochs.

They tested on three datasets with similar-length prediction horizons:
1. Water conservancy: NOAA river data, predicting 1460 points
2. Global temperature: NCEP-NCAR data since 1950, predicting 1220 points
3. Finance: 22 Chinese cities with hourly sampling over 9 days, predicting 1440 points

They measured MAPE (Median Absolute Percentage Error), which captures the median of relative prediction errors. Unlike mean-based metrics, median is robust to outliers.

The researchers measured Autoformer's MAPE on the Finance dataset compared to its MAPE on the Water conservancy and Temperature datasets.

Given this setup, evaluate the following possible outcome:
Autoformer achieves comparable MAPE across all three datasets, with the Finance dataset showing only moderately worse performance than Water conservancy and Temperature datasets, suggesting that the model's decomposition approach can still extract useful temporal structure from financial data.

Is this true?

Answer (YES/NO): NO